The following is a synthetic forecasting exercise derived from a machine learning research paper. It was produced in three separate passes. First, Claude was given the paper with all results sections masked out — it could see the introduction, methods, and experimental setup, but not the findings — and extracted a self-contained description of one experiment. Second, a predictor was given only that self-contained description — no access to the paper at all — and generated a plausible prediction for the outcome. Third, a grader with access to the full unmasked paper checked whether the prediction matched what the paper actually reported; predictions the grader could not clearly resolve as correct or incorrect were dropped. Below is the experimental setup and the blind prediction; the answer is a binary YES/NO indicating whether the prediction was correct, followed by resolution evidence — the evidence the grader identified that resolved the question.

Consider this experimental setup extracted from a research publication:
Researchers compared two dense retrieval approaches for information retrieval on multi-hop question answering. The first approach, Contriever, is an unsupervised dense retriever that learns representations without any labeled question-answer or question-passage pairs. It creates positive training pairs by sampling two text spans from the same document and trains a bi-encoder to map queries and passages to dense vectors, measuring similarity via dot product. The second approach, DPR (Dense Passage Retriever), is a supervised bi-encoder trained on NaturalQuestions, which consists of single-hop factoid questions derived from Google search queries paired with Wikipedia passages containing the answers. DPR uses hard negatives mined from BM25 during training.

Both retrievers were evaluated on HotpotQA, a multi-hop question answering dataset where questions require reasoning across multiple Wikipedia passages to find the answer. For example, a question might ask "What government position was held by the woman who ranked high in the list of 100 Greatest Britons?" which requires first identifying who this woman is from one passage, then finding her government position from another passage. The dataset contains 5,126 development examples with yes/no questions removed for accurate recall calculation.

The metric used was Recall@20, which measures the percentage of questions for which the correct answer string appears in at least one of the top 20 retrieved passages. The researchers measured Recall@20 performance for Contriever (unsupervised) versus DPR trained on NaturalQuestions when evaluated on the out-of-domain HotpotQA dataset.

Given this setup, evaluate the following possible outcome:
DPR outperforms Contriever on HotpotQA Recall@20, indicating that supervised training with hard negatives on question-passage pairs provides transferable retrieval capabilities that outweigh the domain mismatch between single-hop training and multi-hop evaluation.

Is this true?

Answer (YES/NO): NO